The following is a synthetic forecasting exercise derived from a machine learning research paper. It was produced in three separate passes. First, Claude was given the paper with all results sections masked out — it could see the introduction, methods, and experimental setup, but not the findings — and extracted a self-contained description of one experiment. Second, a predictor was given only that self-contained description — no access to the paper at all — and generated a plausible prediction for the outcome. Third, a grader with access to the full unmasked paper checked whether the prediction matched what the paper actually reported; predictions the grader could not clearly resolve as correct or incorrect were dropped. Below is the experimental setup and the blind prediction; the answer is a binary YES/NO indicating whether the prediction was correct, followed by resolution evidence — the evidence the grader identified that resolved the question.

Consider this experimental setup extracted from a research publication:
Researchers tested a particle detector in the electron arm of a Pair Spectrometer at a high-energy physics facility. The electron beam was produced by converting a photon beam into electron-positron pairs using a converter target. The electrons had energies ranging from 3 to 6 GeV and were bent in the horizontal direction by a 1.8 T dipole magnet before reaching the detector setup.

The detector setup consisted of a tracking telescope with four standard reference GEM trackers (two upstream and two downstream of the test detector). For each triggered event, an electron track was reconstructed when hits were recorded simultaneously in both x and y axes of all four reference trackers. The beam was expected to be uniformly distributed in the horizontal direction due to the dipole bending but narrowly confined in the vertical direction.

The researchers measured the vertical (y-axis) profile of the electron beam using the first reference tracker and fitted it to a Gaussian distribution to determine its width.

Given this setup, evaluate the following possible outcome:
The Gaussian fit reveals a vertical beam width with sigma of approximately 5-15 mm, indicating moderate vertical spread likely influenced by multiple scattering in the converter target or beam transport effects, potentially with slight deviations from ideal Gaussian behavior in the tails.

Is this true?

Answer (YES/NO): NO